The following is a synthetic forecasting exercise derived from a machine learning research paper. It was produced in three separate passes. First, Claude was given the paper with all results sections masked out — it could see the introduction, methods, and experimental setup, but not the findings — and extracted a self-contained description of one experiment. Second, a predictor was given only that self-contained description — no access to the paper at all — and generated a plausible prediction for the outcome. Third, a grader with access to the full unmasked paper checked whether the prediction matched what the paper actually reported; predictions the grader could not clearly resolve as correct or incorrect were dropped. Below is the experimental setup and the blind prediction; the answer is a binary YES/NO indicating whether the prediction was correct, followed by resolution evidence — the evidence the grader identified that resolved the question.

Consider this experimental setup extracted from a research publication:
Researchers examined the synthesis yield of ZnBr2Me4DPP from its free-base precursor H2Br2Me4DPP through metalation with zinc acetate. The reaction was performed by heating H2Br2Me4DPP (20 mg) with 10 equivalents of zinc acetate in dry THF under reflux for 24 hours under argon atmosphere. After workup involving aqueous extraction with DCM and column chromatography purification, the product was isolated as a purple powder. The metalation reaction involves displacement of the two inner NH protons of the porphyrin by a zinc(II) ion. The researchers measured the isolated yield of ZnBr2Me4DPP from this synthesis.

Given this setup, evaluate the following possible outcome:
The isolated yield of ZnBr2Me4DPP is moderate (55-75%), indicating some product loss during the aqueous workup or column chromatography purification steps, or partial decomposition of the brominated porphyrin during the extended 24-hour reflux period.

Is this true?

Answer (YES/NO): NO